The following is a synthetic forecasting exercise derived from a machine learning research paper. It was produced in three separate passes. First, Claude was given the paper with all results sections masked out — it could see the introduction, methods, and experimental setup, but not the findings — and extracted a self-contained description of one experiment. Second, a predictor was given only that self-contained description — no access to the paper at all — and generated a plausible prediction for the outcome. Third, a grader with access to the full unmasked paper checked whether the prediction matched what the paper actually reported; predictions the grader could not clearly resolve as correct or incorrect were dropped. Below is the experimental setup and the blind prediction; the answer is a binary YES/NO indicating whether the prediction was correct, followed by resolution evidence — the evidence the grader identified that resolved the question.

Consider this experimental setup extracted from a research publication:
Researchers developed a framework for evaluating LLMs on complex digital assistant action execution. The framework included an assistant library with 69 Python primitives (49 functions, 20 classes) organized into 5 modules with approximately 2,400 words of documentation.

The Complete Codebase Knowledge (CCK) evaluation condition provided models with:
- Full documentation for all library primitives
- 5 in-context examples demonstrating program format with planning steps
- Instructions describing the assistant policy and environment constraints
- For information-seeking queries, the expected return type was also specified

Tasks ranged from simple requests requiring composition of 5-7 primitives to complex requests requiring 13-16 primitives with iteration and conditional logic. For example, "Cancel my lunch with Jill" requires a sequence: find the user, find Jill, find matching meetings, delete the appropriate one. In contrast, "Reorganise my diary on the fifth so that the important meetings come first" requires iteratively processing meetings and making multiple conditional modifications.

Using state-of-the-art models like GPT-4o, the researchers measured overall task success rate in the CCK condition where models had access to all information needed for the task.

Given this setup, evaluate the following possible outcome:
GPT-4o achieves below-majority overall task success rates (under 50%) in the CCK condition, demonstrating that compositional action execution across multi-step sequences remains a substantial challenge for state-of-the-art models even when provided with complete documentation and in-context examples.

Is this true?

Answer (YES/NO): YES